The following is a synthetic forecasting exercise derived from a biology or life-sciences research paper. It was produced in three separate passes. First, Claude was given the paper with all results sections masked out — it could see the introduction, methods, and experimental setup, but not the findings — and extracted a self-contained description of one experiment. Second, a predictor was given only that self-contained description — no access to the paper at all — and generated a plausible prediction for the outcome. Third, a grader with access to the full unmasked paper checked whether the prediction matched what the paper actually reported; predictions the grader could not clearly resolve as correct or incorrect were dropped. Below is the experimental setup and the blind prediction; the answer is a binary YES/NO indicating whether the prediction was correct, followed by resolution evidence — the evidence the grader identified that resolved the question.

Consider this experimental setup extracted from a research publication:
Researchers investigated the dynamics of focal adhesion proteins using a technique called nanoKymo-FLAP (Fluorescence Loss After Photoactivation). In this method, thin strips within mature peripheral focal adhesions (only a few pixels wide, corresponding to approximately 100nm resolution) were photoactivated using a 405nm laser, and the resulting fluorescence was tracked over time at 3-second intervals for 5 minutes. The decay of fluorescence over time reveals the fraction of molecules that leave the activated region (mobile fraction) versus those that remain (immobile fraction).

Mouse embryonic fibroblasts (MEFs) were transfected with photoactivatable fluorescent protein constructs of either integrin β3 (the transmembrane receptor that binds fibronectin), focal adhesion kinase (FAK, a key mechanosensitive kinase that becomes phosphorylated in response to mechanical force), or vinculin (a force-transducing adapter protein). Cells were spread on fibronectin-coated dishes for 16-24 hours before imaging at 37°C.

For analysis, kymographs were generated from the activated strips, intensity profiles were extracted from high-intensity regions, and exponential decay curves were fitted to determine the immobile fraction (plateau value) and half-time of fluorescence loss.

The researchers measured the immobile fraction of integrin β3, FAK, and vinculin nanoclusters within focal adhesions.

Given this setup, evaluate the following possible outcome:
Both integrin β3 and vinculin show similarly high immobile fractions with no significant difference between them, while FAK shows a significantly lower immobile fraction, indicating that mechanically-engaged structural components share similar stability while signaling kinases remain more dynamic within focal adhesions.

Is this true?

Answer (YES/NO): NO